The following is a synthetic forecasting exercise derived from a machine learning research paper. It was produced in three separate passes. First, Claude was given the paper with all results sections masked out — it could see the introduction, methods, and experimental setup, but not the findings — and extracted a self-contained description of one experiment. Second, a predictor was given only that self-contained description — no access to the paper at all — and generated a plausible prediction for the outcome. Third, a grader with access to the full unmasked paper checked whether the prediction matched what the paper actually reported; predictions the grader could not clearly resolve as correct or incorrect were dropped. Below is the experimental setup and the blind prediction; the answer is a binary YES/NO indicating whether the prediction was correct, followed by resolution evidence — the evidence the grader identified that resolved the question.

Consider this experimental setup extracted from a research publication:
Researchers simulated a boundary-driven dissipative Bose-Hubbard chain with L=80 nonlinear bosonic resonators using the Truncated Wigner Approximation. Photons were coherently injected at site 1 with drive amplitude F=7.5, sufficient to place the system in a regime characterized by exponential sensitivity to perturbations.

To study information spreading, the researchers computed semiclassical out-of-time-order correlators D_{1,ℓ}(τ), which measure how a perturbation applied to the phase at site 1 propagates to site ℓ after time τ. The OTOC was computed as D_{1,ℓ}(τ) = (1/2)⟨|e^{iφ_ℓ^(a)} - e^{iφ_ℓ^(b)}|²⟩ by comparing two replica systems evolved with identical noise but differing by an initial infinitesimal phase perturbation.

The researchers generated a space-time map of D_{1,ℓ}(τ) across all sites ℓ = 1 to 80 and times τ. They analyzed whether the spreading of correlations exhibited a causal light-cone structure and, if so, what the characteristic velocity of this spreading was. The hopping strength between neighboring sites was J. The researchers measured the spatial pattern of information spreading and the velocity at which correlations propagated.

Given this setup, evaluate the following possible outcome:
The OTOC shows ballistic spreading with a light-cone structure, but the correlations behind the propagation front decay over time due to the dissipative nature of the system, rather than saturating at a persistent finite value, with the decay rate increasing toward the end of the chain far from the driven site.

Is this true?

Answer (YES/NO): NO